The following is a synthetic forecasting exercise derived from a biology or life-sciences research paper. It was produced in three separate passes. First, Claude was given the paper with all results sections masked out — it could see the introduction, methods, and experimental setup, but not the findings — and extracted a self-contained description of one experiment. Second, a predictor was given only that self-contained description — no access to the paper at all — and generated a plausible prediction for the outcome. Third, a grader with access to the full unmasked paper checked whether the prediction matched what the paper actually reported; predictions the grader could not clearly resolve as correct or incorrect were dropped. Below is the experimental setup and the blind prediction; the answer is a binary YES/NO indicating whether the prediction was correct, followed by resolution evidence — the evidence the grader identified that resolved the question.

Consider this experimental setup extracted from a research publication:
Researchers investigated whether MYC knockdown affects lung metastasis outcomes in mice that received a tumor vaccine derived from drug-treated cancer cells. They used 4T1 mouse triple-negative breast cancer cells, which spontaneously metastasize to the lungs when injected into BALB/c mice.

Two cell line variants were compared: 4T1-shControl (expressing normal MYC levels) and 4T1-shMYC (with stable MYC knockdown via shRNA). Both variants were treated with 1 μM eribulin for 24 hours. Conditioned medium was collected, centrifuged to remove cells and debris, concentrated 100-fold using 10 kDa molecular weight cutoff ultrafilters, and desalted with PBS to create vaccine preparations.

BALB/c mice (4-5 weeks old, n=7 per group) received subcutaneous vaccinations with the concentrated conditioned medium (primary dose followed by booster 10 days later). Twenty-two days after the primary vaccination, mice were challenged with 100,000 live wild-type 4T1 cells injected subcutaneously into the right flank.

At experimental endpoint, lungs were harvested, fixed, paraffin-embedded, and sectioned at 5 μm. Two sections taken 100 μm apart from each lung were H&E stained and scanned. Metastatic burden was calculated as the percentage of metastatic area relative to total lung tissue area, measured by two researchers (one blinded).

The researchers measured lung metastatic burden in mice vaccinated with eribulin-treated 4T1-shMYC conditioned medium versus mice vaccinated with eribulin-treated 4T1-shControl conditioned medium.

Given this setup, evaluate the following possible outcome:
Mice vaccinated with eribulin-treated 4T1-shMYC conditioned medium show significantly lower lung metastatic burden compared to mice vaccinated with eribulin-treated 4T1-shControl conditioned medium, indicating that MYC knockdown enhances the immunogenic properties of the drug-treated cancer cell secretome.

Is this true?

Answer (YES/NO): NO